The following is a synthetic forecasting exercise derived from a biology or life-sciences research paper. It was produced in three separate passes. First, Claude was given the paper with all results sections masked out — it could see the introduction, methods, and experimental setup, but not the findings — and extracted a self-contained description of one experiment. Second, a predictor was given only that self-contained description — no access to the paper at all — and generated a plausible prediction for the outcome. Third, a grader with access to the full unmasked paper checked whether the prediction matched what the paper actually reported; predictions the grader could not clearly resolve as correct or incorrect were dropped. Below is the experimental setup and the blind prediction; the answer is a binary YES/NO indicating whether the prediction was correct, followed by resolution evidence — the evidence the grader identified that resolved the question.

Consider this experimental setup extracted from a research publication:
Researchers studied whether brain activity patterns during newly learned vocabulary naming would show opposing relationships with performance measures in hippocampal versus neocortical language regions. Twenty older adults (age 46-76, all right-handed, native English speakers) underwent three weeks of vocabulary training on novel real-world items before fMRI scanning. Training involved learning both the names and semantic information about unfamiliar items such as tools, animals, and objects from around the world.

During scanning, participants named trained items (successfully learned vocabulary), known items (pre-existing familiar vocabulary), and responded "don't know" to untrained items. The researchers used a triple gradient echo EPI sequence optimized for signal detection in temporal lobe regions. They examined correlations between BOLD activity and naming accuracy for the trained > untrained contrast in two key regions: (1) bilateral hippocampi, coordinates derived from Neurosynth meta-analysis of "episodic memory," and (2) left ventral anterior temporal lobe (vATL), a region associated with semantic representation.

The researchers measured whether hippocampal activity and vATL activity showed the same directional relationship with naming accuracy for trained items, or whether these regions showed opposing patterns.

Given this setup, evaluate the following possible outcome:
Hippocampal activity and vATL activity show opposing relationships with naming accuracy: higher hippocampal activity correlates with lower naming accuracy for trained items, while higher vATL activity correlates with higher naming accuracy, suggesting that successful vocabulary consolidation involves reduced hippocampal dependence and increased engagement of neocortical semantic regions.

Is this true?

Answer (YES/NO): YES